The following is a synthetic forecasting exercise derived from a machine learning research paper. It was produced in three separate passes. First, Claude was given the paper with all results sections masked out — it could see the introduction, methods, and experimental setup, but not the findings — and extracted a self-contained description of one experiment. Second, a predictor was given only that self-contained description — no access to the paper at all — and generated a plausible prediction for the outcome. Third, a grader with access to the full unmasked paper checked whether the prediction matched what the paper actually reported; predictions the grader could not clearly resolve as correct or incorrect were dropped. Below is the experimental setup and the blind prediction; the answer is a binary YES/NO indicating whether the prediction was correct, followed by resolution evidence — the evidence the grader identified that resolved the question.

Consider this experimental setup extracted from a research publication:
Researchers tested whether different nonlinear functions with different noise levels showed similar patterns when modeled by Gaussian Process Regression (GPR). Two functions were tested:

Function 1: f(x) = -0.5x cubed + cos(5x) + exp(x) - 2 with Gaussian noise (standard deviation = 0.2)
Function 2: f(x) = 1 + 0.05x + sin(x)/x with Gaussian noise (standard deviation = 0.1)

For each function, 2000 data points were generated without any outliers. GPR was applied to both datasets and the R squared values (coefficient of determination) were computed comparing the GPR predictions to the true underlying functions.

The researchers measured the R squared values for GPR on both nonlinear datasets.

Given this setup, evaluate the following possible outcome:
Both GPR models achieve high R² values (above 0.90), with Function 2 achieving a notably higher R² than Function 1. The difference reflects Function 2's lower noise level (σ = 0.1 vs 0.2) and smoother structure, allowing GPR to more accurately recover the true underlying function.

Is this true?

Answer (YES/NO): NO